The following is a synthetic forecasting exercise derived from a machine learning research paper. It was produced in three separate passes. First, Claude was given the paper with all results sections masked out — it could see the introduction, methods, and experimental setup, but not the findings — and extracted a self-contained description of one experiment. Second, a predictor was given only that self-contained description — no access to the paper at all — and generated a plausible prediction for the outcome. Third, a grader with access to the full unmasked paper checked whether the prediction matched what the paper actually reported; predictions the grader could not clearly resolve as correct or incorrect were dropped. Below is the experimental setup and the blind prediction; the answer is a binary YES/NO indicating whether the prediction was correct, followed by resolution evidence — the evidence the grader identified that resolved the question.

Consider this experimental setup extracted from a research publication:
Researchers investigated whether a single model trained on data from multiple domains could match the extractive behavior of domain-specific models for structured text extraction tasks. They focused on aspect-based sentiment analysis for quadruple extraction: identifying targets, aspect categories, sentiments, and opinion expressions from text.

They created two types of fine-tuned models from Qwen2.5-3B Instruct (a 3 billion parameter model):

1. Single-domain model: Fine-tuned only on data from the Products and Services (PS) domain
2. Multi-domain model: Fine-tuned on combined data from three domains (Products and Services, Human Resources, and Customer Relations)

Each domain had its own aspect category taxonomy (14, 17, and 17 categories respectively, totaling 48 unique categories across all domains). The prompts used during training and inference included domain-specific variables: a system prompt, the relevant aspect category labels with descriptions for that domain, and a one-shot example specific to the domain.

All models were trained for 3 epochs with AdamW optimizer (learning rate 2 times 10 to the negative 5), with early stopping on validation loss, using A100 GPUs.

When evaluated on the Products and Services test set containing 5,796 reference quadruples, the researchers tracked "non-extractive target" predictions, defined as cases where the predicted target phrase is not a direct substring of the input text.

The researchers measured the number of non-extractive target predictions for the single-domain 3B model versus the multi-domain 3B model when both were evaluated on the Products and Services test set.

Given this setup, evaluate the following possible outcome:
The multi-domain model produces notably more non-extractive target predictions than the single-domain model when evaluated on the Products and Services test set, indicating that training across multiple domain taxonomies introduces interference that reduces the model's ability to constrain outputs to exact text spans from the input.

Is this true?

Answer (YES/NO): NO